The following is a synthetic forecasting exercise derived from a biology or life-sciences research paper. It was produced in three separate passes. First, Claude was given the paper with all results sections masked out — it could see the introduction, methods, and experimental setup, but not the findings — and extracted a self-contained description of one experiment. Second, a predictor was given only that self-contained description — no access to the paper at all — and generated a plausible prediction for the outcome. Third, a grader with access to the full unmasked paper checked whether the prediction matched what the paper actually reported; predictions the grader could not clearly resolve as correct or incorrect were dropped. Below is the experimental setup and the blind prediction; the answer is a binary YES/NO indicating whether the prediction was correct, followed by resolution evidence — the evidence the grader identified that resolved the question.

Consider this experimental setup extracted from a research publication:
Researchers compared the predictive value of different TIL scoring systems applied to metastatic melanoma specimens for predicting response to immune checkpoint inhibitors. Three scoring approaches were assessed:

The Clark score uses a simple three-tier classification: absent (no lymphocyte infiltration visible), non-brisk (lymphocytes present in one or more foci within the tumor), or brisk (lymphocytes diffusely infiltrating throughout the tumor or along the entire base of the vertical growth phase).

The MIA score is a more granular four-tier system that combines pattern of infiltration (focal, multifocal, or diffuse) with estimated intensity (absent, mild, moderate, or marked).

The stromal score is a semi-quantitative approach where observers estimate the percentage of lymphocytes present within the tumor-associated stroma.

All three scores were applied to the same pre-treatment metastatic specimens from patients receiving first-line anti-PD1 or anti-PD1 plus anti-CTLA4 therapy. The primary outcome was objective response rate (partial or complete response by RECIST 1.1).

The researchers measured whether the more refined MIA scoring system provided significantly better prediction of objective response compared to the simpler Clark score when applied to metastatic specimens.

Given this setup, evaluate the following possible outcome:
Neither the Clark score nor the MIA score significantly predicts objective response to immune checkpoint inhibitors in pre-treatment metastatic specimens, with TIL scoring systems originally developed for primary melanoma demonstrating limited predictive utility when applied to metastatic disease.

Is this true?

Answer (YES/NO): NO